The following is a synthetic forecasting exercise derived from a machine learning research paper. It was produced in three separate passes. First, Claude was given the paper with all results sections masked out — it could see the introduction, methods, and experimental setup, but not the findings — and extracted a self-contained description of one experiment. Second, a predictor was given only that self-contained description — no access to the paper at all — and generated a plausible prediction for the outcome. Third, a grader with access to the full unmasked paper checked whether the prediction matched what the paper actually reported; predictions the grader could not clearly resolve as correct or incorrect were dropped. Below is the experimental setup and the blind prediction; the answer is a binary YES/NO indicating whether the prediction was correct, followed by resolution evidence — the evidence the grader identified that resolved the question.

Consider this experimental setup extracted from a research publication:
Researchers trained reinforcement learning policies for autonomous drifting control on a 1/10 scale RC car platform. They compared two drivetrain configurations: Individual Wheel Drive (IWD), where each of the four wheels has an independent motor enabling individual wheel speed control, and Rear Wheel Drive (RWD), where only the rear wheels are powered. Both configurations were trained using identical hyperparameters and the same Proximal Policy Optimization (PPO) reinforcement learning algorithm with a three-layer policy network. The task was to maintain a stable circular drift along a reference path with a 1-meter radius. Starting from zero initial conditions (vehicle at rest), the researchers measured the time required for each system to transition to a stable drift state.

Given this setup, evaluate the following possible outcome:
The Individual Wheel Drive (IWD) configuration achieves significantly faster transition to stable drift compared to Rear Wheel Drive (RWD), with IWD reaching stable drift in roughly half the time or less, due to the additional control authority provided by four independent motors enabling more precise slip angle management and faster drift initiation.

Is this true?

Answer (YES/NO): NO